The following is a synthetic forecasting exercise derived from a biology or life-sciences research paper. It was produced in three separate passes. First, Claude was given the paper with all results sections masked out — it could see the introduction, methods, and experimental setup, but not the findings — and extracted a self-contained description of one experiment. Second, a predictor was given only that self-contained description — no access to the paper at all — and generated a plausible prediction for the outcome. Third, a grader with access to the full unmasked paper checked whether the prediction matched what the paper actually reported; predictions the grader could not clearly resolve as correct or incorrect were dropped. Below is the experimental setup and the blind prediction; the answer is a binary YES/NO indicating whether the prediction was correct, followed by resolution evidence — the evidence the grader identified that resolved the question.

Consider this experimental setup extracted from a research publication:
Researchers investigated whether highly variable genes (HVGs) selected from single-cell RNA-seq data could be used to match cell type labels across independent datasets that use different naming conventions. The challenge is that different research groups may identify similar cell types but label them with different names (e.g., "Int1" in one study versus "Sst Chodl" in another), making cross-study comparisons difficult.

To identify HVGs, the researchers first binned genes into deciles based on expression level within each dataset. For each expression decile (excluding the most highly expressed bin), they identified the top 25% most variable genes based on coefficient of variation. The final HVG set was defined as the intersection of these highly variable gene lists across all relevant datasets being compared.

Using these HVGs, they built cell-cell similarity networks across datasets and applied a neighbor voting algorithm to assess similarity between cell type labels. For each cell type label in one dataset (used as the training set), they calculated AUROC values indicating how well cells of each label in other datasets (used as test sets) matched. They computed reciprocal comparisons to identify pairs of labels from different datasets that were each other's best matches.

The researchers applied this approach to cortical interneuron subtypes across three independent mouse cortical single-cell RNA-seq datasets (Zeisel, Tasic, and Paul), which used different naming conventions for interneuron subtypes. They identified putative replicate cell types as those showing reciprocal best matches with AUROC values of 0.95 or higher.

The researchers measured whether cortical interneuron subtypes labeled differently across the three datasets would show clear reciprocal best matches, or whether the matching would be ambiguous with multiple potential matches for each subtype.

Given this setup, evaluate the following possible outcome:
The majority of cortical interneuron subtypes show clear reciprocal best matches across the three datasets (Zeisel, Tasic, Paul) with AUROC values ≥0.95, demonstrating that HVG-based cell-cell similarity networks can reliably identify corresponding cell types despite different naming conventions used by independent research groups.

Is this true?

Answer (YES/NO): NO